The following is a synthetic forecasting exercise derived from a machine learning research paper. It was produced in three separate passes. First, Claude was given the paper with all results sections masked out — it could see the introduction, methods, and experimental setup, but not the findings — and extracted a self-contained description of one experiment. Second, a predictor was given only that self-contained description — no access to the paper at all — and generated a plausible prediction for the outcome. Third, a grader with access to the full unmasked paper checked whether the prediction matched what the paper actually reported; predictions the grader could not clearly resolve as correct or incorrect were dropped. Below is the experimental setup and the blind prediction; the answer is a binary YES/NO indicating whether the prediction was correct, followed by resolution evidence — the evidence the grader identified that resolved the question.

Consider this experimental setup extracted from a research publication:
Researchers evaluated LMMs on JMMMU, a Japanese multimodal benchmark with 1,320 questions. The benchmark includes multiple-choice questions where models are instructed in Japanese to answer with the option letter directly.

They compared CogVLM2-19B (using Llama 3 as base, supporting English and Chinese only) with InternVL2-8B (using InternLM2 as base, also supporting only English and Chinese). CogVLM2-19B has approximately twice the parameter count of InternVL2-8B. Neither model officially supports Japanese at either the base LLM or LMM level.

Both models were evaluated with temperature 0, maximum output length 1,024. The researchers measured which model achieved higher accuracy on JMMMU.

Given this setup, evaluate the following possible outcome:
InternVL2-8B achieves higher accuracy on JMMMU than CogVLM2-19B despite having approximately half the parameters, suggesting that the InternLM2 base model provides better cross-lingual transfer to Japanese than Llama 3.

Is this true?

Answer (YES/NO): YES